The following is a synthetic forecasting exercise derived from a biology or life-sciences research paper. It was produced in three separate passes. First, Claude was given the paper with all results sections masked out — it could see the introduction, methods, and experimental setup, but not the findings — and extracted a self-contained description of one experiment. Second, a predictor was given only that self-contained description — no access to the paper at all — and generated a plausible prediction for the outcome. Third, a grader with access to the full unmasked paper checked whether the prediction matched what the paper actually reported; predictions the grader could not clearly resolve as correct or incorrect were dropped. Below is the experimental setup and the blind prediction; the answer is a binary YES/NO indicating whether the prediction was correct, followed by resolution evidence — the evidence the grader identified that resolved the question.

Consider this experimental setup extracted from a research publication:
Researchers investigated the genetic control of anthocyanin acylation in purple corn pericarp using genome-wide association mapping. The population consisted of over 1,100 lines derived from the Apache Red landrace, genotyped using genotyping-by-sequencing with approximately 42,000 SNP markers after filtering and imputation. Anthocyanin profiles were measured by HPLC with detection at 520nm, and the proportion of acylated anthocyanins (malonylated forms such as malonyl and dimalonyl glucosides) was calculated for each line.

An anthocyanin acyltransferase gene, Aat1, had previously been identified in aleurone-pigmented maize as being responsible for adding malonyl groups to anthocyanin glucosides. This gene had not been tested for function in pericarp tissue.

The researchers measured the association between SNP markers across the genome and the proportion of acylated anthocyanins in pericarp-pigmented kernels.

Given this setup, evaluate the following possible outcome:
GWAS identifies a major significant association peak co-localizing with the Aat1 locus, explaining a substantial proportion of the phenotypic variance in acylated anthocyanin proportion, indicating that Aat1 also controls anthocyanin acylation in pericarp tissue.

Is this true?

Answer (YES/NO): YES